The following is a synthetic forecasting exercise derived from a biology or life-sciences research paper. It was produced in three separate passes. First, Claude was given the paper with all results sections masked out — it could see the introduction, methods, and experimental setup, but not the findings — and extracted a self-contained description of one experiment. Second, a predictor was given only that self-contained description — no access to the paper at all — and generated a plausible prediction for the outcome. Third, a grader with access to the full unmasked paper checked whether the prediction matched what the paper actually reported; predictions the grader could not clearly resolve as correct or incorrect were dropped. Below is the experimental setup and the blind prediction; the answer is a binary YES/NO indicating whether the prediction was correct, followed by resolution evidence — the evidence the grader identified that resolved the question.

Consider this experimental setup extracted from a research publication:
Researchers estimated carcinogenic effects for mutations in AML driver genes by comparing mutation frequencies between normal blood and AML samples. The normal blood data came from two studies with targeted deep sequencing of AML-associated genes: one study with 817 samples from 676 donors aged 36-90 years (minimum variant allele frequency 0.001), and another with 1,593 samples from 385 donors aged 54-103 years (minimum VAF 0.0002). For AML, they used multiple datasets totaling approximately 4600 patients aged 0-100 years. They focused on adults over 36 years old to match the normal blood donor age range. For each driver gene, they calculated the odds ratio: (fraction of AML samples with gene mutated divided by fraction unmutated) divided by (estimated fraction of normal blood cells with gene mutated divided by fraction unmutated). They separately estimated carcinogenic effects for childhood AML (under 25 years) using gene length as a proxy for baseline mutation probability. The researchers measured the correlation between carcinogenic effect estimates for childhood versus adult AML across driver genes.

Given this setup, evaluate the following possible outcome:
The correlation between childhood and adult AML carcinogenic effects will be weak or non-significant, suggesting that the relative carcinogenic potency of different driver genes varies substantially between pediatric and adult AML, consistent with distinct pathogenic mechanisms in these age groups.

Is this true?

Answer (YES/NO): NO